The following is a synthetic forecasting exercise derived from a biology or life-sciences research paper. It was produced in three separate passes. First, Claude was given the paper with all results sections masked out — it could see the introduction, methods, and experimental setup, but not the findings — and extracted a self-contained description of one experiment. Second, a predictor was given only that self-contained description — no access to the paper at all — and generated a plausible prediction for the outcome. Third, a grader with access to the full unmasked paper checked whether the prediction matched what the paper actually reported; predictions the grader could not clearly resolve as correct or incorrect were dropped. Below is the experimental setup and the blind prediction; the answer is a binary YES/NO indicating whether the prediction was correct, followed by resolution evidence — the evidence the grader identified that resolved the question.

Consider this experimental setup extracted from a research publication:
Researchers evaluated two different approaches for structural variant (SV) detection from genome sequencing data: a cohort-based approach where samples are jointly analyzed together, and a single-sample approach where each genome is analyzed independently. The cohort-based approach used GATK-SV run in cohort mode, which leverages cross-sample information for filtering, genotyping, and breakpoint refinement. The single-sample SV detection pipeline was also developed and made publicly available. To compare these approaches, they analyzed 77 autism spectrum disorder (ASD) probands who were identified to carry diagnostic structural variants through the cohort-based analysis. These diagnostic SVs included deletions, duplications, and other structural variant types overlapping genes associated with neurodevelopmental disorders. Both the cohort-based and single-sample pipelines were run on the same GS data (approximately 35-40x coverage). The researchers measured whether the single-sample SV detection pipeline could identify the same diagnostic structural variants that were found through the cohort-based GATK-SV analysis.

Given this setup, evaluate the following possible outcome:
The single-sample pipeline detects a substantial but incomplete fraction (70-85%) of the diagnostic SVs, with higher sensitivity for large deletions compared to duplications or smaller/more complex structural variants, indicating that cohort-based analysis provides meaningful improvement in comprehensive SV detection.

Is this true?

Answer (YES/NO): NO